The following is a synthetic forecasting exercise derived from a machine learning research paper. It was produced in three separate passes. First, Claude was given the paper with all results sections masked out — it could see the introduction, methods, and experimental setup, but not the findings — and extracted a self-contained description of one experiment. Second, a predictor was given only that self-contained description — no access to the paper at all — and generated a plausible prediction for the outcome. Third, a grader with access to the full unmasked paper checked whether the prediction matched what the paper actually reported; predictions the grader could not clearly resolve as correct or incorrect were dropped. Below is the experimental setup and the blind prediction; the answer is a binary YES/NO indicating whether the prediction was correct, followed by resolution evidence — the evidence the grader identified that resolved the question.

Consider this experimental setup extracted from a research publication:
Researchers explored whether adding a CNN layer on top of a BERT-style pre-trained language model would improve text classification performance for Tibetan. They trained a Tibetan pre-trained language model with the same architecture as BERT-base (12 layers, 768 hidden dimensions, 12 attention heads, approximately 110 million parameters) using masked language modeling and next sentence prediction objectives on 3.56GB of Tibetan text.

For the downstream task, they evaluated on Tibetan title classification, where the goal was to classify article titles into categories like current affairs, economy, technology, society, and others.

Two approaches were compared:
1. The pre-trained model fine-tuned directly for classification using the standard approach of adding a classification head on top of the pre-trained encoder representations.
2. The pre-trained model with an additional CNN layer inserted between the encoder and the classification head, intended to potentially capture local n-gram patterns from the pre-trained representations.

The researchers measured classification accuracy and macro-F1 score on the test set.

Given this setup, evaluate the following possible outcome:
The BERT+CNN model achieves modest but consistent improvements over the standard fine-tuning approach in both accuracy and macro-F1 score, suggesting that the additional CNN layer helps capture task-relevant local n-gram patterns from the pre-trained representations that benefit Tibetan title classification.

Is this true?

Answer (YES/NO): NO